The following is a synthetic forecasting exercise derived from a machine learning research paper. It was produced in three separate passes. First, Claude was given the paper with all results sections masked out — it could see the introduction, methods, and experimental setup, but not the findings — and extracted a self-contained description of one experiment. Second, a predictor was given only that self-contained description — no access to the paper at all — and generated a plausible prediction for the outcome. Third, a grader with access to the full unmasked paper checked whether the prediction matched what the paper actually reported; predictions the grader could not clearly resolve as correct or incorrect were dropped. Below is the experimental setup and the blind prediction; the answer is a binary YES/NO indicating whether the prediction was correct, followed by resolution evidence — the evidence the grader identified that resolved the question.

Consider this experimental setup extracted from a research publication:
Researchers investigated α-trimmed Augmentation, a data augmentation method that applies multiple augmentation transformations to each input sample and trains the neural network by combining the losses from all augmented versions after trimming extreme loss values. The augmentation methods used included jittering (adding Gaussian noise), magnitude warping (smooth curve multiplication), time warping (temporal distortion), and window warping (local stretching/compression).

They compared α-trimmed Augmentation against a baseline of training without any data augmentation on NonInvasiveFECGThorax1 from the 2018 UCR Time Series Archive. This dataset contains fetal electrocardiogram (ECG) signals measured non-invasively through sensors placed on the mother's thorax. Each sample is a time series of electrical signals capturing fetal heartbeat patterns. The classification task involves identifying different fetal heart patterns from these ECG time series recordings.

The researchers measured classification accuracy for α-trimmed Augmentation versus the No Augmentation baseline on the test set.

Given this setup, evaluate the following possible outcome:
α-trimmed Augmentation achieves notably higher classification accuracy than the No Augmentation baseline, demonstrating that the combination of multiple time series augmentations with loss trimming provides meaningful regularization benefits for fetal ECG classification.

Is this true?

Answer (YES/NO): YES